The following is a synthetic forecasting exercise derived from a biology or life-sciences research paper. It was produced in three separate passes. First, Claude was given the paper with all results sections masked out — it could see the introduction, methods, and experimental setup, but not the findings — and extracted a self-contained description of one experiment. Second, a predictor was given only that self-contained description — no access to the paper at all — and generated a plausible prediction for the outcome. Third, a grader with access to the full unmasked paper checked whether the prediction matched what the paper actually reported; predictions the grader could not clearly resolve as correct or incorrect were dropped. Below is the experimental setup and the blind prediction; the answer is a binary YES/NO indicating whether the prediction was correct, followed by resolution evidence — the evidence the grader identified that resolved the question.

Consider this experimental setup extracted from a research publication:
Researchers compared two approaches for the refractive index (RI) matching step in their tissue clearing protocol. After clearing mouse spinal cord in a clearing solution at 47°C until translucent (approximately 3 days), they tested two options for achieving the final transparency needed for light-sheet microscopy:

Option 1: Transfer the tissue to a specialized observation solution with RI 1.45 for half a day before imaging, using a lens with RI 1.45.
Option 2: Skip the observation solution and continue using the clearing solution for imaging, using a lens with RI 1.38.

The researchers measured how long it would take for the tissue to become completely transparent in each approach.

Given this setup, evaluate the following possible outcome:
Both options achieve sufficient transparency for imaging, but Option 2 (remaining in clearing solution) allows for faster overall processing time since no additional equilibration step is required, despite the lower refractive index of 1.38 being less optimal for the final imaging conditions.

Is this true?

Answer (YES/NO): NO